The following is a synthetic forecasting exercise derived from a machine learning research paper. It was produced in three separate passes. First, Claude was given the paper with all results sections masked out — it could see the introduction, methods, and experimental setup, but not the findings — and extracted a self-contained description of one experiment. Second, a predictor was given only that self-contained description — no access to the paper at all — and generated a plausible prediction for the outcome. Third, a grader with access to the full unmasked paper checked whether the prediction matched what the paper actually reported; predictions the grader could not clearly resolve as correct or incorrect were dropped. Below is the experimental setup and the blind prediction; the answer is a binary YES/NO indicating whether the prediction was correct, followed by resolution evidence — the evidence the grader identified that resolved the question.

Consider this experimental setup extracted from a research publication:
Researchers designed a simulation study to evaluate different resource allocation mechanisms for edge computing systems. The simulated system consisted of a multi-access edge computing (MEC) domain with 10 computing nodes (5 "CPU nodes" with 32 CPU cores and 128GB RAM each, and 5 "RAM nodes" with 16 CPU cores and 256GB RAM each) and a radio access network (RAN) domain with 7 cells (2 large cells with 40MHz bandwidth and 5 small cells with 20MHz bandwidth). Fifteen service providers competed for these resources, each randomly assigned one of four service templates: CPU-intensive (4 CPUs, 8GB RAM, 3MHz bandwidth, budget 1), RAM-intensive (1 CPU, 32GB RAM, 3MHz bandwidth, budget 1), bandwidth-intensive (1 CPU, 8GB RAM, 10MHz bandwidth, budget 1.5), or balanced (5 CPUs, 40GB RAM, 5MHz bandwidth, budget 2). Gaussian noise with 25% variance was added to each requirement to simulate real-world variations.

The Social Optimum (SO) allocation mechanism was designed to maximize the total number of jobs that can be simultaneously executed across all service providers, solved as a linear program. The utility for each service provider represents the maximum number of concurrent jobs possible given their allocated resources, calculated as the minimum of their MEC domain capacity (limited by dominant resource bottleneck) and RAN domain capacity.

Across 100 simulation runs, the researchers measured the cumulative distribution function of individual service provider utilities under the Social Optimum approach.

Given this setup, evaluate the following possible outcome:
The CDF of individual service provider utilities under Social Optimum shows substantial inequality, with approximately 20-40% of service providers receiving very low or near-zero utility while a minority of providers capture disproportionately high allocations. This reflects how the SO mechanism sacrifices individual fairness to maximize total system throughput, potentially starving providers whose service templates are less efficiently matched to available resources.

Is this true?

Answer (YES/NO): NO